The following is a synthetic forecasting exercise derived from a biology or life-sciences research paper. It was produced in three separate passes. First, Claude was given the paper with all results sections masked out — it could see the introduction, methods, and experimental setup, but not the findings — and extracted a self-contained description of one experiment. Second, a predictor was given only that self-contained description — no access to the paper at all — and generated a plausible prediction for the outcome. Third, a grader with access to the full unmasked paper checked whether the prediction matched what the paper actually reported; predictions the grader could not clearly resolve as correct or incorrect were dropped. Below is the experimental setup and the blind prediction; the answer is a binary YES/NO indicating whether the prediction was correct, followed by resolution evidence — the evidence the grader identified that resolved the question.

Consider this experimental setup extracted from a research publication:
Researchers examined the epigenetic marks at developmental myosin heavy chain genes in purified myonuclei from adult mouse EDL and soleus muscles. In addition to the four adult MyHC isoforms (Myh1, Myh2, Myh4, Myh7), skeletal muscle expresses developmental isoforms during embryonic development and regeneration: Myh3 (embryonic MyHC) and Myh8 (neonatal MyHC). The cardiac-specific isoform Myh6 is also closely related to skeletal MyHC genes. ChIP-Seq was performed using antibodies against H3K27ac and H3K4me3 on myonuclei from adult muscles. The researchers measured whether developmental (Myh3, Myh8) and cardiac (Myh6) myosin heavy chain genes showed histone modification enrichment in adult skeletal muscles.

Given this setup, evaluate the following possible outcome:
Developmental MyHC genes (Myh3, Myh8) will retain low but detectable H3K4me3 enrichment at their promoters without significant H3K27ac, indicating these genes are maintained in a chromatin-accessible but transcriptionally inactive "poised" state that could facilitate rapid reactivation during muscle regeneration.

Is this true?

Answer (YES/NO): NO